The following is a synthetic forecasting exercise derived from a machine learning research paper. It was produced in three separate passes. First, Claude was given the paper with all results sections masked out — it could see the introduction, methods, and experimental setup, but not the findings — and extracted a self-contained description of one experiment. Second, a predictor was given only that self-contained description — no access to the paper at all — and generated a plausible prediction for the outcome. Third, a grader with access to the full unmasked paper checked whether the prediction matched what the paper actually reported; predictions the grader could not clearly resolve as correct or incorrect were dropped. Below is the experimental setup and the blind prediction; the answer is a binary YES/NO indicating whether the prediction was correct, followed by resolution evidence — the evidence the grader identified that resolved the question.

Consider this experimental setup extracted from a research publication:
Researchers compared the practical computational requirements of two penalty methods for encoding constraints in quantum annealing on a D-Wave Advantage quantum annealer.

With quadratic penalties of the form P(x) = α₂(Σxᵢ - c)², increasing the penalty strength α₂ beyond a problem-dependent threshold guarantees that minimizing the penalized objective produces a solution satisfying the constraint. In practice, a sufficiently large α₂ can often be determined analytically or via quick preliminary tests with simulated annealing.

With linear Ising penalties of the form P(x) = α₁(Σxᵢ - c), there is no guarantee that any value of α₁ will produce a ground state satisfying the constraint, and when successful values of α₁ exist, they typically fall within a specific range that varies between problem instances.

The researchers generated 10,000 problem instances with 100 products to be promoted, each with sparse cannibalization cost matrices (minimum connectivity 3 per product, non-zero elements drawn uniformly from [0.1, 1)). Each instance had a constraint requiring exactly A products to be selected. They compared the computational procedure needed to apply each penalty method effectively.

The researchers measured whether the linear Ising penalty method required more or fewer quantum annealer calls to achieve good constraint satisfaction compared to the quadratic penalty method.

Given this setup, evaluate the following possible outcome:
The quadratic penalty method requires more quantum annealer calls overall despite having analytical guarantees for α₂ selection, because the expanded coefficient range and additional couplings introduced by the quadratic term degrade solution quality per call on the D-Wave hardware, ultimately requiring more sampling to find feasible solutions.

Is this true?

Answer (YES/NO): NO